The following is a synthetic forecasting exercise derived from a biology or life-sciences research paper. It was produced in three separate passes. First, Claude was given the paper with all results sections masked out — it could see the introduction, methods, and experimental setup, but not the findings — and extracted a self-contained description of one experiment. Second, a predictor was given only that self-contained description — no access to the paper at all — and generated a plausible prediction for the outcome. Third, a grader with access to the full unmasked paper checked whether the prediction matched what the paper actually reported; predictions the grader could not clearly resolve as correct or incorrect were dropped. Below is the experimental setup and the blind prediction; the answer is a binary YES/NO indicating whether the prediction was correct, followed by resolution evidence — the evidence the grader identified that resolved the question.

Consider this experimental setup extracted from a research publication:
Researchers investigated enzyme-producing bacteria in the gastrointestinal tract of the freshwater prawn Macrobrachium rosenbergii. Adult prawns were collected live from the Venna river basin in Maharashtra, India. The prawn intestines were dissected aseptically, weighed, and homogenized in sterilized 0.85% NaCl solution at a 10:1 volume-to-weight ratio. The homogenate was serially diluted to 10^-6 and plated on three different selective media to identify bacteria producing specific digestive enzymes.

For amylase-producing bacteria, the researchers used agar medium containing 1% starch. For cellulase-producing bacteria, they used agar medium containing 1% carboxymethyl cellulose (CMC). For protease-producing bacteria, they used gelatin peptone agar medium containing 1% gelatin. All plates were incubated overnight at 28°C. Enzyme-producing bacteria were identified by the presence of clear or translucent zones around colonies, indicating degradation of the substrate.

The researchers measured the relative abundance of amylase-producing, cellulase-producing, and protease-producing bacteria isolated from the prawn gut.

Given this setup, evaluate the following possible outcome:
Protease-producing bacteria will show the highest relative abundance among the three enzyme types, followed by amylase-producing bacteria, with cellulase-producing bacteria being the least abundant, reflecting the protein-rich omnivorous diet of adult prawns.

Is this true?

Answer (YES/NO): NO